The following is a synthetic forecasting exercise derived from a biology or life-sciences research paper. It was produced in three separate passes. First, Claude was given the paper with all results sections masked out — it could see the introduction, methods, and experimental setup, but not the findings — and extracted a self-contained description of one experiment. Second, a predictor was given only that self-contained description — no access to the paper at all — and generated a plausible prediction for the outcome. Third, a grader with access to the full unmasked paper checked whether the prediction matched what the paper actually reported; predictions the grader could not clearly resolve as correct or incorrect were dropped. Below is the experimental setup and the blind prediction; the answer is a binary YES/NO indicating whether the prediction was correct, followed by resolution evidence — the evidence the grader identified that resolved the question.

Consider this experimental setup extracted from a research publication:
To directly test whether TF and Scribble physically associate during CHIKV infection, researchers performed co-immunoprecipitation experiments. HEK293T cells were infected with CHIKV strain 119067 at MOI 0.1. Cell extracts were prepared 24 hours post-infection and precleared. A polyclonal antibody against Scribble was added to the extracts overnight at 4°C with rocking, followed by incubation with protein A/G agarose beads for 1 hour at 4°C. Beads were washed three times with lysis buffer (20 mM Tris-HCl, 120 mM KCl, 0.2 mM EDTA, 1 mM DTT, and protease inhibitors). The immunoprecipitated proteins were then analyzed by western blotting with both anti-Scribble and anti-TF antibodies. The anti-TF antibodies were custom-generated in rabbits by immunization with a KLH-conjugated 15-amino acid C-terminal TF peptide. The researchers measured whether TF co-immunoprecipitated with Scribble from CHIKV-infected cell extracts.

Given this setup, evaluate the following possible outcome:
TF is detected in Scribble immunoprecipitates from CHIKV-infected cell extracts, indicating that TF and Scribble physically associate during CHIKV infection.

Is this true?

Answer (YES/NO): YES